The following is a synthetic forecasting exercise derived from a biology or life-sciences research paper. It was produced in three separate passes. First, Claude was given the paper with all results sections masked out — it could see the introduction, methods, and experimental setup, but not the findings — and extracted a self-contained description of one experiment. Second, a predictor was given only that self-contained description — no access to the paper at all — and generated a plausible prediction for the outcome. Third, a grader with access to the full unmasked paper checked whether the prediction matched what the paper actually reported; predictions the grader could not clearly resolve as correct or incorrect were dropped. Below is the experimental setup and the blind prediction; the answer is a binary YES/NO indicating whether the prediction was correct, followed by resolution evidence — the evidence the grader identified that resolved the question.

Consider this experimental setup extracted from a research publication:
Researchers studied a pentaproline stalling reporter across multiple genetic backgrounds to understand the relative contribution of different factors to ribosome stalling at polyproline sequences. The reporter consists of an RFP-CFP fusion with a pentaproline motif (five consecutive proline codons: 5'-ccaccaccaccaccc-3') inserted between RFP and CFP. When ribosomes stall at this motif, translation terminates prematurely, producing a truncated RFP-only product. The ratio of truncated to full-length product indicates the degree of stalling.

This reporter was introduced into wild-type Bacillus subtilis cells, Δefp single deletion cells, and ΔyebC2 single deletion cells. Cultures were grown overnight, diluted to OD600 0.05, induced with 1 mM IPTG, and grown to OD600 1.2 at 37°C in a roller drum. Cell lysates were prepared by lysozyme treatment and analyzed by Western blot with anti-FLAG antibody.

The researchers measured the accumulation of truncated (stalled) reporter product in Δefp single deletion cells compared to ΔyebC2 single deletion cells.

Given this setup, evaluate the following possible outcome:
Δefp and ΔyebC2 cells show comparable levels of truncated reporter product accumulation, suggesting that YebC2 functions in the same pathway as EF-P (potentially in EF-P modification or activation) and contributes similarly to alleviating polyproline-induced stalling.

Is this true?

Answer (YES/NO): NO